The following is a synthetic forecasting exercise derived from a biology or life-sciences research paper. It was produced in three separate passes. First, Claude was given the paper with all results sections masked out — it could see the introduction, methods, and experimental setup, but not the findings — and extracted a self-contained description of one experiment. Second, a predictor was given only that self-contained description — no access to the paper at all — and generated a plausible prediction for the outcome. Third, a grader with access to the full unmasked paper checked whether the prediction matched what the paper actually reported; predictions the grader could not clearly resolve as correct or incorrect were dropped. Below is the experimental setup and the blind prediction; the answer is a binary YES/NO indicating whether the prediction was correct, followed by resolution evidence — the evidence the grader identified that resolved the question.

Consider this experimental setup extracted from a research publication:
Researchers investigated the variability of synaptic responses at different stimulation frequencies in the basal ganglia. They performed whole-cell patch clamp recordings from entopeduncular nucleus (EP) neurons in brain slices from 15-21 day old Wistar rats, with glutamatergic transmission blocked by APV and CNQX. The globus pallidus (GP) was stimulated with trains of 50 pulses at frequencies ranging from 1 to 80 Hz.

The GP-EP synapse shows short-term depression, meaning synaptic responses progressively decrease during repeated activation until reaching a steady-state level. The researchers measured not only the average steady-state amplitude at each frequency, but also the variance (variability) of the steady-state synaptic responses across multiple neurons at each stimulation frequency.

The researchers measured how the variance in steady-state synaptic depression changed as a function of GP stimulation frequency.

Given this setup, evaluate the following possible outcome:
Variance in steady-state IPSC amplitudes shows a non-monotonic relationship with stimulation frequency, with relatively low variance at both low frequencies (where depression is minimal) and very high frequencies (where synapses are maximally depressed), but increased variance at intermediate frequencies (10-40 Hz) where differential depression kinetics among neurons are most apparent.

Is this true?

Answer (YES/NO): NO